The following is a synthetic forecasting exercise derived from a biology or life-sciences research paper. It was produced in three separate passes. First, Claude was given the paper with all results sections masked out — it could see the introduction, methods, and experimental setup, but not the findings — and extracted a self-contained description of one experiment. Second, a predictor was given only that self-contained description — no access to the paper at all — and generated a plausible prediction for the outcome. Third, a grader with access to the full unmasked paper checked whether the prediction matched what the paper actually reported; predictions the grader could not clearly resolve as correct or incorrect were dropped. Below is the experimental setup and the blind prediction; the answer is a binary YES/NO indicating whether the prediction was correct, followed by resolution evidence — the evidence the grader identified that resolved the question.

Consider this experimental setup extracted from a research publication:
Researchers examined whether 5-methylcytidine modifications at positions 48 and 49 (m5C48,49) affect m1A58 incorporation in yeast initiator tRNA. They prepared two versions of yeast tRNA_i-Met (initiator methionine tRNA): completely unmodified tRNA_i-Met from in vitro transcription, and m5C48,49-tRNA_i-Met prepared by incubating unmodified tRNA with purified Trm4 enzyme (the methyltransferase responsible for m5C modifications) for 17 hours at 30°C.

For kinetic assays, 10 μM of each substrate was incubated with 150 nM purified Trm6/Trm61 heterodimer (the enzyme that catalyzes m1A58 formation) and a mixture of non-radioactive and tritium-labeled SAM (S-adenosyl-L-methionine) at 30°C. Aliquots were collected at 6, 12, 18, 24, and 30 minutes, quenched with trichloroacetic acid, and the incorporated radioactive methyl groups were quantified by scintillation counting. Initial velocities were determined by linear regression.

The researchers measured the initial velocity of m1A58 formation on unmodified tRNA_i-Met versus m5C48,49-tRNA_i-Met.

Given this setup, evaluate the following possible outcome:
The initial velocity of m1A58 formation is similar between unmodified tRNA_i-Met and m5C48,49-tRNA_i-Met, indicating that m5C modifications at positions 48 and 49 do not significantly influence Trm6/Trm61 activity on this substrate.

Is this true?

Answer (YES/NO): NO